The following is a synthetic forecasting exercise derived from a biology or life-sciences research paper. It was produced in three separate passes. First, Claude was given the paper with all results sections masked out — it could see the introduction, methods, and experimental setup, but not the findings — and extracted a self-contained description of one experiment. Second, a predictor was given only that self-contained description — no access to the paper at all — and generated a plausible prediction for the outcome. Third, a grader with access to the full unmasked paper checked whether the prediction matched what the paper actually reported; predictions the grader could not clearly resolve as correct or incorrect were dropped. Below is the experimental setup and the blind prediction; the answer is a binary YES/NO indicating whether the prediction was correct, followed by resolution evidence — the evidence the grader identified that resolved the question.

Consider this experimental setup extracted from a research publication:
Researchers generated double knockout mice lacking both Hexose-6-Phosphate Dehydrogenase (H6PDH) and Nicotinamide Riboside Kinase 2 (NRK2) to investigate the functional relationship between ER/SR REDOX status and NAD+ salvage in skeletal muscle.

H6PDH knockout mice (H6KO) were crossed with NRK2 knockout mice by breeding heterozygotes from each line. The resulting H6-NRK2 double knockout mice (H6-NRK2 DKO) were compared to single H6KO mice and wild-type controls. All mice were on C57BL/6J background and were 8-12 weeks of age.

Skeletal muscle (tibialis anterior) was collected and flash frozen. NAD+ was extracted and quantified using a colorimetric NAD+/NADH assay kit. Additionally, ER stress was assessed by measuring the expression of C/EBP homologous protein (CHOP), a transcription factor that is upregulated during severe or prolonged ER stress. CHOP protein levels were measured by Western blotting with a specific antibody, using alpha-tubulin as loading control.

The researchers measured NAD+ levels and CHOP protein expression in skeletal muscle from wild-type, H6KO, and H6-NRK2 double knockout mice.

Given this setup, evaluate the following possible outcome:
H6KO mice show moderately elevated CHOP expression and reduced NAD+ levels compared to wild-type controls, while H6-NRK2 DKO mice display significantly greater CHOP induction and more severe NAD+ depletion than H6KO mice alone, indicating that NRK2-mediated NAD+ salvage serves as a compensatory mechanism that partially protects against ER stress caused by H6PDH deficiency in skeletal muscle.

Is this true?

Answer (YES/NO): NO